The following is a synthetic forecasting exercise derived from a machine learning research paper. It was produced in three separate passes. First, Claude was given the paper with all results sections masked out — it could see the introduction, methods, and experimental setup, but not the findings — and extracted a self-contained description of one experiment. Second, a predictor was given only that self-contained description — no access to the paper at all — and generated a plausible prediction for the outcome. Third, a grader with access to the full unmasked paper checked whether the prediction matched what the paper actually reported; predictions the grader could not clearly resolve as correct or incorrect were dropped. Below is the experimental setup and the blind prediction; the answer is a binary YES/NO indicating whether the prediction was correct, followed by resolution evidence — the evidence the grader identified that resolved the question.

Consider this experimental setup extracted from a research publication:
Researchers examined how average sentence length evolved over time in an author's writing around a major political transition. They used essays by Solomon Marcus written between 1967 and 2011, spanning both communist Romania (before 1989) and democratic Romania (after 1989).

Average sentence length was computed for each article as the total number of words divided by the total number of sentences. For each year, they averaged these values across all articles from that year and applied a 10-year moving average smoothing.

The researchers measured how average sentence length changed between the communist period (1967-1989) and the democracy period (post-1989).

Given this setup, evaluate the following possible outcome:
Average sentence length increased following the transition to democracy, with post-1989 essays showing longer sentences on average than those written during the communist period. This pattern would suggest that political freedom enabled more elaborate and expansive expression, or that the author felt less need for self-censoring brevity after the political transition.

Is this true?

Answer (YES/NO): NO